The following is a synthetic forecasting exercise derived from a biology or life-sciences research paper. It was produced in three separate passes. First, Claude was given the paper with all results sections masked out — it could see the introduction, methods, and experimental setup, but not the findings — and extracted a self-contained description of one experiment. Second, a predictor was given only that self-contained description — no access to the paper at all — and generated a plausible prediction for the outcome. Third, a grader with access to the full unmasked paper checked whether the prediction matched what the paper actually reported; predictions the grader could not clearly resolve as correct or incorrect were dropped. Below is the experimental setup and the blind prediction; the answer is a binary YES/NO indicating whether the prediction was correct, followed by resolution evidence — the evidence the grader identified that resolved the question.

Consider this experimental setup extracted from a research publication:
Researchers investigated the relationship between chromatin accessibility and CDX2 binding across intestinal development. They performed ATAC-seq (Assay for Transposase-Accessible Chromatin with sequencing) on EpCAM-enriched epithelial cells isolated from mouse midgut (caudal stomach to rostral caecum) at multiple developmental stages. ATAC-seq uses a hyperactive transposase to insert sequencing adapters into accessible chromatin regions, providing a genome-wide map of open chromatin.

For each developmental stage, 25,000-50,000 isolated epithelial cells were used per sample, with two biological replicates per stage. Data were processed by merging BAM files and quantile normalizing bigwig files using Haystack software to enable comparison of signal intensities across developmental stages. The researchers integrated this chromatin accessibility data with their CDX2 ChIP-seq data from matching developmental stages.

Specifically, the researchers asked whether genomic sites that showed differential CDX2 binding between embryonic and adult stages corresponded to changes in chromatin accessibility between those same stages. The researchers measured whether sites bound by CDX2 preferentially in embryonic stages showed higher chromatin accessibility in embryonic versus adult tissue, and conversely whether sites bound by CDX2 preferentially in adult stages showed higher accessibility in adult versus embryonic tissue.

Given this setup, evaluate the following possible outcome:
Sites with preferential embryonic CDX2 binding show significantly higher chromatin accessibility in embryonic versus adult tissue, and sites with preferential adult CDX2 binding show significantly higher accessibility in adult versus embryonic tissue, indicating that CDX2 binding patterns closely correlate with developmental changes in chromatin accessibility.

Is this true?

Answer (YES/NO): YES